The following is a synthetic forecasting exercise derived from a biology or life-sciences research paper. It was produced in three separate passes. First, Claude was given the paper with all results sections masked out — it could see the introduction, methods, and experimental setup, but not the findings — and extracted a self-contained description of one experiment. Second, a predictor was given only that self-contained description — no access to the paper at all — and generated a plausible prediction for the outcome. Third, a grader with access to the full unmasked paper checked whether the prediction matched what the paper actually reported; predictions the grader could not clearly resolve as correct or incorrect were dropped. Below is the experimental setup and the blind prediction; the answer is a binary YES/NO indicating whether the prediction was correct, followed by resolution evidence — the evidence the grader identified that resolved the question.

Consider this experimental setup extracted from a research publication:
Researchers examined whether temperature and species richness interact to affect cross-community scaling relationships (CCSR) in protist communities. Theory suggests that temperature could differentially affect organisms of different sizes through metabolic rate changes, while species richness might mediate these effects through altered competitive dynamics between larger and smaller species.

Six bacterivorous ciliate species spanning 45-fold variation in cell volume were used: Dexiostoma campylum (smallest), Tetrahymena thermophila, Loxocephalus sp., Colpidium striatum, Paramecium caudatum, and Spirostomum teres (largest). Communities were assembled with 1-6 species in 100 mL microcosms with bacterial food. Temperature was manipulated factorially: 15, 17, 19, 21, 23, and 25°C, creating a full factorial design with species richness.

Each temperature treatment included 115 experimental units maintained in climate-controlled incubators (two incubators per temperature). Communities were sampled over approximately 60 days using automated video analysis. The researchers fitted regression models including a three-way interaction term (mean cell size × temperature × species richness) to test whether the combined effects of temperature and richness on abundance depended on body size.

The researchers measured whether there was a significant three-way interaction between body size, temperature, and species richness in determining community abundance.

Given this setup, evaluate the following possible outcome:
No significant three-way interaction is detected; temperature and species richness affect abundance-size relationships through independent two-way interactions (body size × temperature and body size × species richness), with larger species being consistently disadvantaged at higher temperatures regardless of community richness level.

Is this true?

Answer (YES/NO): NO